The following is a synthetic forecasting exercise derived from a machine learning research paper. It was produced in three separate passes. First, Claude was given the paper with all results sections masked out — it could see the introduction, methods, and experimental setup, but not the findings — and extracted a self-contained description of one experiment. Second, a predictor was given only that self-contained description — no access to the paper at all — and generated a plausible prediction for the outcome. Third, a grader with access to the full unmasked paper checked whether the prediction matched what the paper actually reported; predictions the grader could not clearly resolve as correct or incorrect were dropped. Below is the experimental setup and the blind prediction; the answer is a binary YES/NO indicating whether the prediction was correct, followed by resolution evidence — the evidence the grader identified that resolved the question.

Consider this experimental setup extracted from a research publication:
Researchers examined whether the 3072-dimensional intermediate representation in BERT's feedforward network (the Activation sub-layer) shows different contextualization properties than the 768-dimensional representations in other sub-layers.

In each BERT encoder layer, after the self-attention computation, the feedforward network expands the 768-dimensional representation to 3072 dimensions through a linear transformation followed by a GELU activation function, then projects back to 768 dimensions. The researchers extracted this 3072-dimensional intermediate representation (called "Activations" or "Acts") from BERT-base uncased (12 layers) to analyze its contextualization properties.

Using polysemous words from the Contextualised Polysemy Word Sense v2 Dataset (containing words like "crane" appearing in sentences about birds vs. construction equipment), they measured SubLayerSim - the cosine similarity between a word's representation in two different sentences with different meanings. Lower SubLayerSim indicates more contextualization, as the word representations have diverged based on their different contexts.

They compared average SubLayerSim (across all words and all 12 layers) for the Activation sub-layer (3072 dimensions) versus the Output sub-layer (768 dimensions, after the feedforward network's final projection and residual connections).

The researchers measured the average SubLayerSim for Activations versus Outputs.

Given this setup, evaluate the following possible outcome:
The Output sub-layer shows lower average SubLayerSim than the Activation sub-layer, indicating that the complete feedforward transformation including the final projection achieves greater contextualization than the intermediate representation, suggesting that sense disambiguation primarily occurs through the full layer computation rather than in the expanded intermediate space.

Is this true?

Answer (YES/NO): NO